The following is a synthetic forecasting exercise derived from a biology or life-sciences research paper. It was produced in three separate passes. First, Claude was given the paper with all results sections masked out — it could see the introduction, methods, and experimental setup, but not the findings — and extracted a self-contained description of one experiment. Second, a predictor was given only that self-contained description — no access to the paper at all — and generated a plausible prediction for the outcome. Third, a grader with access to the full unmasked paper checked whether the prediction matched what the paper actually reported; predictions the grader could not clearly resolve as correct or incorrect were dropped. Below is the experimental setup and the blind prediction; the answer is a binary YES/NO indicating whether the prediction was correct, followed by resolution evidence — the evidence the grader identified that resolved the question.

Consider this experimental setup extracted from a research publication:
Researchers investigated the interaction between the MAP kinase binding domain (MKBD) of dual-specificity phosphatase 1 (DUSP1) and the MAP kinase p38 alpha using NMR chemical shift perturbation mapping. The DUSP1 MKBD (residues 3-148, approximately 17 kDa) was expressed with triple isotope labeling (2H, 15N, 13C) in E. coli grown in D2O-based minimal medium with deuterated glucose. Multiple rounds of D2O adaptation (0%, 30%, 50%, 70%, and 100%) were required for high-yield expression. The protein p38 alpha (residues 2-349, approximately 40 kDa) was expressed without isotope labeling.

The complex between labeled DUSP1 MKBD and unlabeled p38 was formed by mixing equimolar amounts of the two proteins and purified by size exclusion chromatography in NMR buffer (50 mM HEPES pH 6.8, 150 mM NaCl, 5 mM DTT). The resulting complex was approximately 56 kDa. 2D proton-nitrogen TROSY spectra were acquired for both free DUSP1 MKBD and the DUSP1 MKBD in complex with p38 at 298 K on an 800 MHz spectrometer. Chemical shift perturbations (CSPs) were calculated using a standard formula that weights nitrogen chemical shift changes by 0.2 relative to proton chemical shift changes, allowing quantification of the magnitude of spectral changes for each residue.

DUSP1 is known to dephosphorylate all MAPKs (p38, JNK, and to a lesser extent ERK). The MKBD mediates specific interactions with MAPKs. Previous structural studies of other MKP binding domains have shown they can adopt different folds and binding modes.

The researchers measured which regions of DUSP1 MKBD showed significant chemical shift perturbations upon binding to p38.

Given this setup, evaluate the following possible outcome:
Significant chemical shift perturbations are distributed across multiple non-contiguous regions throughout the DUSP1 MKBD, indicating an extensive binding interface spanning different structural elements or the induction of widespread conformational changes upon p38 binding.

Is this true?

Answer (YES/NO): NO